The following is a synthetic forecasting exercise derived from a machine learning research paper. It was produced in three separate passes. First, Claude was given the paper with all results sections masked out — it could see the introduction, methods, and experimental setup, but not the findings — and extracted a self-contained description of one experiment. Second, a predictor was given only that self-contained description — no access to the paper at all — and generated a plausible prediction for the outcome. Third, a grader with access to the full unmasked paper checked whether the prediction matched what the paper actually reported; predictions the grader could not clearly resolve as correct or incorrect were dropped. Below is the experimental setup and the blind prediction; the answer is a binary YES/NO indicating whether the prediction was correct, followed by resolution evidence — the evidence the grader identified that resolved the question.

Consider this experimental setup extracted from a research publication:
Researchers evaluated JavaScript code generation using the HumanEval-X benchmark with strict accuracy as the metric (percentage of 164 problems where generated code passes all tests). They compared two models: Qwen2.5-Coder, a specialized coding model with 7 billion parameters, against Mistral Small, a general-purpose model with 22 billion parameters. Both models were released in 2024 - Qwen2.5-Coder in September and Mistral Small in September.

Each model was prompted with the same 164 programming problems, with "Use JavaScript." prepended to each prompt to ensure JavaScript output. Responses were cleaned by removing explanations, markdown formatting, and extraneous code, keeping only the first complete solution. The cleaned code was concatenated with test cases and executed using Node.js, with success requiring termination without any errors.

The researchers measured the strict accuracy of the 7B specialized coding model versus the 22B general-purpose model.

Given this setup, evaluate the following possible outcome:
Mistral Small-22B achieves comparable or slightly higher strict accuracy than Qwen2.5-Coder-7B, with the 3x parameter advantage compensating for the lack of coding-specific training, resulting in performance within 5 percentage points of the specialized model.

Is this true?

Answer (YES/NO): NO